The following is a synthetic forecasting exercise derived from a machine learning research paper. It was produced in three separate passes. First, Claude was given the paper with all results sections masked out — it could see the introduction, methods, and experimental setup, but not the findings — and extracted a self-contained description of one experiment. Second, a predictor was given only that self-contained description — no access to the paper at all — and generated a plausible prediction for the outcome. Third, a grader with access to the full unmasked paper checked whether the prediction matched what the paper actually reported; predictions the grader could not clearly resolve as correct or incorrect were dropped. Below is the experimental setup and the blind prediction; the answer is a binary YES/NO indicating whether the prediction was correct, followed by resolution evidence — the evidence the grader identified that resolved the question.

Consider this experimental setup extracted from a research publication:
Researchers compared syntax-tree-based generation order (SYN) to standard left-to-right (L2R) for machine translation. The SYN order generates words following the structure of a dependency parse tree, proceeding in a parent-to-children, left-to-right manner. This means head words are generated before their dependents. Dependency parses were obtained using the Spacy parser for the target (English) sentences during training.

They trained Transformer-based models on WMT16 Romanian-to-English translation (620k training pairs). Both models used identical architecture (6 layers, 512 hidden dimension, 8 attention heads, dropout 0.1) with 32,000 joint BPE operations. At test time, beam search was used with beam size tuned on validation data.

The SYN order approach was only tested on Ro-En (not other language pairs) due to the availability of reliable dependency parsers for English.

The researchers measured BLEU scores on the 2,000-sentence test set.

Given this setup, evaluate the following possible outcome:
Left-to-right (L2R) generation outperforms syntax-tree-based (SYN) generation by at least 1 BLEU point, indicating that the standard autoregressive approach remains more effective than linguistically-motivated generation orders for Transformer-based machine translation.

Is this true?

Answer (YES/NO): YES